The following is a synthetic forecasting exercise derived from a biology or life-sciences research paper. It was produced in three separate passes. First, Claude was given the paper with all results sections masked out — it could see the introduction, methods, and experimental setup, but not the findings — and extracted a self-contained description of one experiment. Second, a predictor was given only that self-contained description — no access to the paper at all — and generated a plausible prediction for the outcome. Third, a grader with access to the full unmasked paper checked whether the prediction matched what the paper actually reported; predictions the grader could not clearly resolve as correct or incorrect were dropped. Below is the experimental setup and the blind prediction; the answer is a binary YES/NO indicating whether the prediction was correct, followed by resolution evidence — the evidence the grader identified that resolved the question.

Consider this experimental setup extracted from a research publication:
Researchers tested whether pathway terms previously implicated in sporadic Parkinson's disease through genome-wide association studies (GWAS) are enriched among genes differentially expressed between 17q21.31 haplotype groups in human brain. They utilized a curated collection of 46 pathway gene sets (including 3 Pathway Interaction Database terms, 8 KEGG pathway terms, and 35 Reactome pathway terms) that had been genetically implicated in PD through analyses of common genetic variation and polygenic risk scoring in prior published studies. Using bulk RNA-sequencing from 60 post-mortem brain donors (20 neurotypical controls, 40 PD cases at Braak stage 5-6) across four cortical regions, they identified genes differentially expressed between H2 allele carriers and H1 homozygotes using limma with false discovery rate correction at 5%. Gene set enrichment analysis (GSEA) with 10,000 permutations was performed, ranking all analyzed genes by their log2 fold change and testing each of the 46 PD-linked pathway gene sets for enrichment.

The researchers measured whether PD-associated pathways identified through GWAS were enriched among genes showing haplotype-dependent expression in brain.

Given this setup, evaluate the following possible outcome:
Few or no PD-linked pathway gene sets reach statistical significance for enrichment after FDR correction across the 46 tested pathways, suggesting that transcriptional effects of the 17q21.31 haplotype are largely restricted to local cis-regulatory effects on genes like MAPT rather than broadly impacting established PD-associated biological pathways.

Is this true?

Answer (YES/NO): NO